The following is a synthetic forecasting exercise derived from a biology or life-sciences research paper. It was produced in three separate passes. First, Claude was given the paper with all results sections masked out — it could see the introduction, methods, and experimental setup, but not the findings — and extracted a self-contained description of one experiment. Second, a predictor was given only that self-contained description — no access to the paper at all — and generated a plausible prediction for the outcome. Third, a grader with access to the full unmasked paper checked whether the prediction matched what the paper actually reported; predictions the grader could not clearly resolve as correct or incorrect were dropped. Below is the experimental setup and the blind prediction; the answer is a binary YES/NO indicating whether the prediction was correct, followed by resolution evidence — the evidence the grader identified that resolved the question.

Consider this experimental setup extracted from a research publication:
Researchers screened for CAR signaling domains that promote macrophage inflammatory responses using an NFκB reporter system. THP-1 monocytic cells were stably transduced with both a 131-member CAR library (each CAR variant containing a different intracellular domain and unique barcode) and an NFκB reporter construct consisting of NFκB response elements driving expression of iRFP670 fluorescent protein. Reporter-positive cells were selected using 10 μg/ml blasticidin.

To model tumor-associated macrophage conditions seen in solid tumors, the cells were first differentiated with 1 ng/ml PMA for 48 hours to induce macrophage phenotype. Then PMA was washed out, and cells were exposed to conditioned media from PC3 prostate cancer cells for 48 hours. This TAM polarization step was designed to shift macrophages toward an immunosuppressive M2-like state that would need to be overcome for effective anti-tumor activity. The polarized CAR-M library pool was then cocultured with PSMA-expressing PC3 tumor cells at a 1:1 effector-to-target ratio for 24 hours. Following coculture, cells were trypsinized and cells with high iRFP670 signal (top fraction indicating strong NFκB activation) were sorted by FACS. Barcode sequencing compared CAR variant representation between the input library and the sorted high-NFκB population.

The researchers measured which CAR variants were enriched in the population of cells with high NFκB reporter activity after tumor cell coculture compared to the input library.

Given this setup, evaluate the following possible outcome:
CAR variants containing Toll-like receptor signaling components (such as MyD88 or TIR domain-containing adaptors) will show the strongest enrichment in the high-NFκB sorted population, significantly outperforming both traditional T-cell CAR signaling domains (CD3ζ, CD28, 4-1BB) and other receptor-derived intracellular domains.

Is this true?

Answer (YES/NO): NO